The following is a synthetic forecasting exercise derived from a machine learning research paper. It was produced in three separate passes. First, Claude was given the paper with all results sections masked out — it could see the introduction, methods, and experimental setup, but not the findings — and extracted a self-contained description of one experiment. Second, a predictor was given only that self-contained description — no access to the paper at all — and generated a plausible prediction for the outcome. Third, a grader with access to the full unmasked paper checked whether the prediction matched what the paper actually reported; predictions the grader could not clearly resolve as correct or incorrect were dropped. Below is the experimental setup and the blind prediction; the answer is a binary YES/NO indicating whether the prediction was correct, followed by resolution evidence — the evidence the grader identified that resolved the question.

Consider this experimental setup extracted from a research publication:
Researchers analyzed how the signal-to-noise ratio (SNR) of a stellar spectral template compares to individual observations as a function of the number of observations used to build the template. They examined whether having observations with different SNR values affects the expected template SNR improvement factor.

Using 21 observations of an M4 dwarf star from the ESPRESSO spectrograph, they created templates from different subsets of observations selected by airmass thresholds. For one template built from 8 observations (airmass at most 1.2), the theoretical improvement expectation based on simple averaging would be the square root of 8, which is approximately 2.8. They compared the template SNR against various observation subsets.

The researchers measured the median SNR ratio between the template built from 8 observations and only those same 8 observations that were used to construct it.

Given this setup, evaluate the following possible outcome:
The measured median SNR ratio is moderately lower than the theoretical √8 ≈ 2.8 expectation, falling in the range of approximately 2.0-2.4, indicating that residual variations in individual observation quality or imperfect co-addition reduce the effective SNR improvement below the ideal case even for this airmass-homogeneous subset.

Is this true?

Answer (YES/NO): NO